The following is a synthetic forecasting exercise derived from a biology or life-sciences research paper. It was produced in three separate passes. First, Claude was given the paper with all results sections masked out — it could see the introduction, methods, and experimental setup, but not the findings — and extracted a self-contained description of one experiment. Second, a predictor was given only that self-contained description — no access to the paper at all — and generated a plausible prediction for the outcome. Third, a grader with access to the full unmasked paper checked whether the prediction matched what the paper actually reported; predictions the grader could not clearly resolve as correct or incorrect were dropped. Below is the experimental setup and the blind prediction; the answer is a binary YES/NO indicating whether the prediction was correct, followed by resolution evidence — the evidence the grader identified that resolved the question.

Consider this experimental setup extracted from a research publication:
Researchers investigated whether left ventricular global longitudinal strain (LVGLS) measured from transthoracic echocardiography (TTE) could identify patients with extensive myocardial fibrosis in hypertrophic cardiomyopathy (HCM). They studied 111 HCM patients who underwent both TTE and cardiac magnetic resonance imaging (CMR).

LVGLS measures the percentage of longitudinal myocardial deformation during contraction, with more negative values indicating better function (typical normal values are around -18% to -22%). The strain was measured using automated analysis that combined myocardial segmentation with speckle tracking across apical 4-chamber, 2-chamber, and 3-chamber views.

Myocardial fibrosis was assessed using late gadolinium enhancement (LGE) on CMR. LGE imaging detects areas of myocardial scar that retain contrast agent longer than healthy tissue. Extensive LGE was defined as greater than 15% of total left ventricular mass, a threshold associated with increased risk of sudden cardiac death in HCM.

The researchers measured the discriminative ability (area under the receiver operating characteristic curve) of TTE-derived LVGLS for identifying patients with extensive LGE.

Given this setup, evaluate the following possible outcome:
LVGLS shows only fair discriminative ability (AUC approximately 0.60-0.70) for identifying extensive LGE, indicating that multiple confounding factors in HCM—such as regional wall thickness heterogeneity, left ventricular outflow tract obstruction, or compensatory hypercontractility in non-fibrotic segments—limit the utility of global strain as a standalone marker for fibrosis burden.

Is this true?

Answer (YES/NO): NO